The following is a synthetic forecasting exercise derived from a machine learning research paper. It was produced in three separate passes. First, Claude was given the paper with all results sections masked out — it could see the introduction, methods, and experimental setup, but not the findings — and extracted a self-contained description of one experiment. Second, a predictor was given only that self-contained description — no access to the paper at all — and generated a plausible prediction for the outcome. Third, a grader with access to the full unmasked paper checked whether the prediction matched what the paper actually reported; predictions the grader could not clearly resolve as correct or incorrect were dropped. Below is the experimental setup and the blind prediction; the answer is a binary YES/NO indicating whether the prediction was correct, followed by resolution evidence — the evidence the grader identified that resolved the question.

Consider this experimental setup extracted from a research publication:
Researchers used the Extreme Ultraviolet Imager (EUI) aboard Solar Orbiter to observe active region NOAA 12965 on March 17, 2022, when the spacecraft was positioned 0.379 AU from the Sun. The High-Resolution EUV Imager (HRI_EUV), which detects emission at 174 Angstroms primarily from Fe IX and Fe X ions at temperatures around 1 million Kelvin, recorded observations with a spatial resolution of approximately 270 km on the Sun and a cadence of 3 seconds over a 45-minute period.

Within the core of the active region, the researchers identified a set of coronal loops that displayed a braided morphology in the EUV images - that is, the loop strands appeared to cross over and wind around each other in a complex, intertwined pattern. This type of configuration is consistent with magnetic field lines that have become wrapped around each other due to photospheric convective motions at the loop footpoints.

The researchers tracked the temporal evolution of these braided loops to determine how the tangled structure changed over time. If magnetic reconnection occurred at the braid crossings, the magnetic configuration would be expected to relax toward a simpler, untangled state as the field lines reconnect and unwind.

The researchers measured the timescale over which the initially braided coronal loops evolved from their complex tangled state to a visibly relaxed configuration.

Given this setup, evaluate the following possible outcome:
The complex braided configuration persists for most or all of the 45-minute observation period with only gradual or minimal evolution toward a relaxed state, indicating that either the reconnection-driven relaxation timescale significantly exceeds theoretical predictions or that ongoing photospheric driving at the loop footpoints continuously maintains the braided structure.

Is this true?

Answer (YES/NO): NO